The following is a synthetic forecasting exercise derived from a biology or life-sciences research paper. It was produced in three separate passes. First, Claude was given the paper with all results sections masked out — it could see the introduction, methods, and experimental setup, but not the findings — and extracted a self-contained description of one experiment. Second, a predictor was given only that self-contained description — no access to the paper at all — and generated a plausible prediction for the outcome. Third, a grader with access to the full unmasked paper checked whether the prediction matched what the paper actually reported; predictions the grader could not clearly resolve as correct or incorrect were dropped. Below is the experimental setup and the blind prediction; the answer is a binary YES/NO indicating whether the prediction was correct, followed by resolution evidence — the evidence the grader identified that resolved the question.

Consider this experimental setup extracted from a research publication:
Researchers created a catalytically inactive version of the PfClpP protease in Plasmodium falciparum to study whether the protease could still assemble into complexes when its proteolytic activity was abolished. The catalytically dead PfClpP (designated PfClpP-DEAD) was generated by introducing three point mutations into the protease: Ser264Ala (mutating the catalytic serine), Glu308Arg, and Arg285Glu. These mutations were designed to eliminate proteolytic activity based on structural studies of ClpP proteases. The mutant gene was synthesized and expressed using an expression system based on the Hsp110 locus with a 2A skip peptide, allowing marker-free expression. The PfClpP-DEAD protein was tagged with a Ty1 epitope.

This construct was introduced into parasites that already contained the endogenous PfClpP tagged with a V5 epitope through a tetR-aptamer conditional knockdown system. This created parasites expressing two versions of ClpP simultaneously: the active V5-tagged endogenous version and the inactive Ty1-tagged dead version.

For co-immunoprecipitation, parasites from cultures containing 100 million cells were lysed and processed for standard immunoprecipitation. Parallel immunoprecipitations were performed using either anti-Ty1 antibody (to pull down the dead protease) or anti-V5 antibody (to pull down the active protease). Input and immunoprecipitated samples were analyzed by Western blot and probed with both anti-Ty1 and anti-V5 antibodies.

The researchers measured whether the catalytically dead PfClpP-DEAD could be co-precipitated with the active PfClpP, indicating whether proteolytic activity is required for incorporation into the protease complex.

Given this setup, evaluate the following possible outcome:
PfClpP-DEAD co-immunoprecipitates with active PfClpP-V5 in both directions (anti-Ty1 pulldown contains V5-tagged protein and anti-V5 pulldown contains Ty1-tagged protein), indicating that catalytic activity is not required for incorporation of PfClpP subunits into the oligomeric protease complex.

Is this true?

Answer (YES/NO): YES